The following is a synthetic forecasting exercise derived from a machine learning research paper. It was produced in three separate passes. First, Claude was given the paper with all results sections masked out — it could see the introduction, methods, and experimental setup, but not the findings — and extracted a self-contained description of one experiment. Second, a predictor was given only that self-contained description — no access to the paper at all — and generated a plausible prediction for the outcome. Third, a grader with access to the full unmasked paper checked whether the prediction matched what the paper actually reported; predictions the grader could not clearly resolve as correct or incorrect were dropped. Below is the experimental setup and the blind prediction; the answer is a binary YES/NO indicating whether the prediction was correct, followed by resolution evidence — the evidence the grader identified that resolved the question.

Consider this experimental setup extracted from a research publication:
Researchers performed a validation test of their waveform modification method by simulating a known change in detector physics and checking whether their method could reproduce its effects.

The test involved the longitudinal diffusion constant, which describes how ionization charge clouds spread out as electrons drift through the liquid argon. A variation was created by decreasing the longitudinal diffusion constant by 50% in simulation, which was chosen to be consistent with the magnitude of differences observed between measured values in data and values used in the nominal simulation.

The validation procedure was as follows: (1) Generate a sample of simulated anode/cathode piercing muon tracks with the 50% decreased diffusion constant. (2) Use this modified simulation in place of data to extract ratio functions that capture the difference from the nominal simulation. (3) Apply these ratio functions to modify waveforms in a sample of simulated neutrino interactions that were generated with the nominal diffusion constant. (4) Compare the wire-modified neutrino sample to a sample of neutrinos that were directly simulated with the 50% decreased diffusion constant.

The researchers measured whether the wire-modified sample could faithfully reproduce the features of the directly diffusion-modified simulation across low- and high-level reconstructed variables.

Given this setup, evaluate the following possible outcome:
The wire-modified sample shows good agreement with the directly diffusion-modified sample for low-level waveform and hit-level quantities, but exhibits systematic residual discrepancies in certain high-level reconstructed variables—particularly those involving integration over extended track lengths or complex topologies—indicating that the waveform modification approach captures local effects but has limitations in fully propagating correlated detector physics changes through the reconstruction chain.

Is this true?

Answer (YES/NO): NO